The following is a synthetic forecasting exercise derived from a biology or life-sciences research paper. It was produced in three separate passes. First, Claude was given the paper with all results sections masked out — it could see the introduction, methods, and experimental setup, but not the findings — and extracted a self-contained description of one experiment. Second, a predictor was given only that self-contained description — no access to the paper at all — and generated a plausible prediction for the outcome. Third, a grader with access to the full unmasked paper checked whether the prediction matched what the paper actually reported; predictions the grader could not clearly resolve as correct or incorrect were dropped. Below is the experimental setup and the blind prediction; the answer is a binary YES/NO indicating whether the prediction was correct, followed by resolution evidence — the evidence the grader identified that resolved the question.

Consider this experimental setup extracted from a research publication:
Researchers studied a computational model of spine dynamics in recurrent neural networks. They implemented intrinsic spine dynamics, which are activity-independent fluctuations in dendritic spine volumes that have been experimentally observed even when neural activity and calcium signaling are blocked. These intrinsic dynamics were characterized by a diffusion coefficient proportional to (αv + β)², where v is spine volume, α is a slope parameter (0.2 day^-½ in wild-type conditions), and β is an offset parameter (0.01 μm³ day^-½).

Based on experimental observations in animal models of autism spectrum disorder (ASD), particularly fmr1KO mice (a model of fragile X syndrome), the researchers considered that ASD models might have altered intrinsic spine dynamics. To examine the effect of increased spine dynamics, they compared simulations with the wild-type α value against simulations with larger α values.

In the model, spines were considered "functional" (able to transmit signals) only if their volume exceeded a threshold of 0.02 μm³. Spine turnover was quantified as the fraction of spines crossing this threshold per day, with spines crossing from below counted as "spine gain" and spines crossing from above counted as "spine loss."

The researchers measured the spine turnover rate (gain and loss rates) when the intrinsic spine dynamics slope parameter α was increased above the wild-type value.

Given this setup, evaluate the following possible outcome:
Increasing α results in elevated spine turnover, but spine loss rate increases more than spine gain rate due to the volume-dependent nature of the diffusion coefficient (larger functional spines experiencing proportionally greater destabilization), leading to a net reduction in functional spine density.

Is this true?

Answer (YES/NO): NO